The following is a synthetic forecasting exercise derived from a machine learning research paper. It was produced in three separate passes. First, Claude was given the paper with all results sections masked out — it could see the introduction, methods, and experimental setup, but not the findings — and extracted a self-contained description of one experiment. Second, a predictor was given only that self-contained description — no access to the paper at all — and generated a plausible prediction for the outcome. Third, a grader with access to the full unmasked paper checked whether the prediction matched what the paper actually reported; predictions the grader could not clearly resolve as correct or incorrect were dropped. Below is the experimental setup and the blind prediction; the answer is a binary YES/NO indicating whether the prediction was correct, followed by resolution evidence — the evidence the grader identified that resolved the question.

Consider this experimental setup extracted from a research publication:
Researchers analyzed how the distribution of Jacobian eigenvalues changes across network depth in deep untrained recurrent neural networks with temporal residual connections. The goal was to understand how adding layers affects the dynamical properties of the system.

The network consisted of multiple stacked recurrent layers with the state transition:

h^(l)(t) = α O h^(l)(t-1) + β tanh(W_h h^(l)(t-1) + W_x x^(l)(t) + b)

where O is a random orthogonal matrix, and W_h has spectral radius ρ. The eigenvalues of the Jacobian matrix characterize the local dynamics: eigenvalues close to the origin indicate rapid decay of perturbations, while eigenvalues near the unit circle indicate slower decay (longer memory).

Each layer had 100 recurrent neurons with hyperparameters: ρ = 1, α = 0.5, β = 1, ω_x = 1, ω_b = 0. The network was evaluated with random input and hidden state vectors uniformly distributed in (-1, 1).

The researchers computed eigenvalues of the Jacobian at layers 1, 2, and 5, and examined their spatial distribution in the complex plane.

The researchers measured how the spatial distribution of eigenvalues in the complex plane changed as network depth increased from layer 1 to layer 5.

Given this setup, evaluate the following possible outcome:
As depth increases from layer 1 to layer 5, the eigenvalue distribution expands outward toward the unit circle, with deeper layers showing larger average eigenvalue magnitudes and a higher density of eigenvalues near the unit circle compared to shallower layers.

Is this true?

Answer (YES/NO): NO